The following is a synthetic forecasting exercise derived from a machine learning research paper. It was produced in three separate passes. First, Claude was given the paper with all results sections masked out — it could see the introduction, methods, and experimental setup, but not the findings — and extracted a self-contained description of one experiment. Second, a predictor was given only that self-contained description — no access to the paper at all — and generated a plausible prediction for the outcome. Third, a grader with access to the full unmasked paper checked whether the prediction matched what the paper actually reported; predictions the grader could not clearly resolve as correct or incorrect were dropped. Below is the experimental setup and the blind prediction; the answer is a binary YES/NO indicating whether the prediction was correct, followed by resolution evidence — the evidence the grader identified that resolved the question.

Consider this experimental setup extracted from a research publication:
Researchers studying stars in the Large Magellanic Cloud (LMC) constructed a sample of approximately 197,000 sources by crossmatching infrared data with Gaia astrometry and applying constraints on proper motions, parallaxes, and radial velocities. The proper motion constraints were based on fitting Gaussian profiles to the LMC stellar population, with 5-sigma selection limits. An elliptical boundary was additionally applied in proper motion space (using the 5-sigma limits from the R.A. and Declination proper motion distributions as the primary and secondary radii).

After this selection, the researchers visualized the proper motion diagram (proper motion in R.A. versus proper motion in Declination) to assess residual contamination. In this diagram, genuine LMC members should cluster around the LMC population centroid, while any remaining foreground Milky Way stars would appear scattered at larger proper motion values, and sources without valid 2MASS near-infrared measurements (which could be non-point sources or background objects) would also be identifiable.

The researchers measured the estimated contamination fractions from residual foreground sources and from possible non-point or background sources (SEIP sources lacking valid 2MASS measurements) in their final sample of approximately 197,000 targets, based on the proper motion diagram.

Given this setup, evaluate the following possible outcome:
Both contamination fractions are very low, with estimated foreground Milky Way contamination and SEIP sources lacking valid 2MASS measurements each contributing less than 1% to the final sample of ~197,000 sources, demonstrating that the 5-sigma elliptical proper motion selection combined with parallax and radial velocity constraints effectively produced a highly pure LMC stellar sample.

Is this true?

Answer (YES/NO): YES